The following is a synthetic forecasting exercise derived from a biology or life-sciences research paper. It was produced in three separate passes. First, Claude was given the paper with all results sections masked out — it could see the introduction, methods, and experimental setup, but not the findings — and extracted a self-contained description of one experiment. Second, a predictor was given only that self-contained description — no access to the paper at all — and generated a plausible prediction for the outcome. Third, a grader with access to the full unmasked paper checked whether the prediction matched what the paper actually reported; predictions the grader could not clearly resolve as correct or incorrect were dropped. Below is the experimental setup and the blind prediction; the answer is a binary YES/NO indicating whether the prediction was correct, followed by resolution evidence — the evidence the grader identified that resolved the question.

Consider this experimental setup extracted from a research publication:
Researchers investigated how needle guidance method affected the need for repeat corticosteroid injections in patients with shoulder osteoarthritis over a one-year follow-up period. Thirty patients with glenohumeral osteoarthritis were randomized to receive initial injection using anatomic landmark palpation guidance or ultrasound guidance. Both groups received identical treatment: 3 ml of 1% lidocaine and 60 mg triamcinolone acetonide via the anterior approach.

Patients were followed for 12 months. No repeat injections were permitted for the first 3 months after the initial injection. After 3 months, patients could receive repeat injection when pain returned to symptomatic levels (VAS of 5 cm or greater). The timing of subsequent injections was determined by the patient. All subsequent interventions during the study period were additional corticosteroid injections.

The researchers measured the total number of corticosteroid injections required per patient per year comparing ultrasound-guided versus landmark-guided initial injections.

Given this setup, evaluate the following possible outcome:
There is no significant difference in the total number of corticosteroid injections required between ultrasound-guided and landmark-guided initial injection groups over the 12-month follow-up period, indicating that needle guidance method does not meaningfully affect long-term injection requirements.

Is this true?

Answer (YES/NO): NO